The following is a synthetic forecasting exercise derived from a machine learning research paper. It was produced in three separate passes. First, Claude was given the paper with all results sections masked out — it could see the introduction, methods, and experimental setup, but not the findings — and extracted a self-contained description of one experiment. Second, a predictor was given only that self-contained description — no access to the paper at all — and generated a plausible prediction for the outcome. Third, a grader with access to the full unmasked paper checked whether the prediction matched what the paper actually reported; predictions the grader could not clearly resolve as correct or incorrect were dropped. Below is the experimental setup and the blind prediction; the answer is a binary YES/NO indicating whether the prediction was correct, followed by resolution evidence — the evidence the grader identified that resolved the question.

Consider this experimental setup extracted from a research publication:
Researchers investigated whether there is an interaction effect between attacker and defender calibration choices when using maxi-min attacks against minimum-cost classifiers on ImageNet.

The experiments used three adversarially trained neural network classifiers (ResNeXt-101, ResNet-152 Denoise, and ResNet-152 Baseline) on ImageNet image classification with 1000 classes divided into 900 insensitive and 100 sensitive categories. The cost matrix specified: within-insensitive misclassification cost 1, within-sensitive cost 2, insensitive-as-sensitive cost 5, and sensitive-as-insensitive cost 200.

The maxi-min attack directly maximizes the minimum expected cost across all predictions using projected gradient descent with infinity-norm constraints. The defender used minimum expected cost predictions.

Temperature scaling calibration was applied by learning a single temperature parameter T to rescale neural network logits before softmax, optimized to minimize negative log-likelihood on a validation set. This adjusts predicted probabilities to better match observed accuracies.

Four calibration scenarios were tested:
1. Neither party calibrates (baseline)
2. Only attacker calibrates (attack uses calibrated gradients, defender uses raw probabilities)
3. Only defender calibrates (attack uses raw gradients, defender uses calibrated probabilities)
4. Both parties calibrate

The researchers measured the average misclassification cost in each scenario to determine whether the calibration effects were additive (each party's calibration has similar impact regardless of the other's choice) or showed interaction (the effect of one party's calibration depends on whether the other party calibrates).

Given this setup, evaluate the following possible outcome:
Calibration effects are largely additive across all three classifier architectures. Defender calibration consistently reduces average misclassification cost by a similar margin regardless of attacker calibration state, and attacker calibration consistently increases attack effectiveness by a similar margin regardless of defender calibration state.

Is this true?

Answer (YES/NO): NO